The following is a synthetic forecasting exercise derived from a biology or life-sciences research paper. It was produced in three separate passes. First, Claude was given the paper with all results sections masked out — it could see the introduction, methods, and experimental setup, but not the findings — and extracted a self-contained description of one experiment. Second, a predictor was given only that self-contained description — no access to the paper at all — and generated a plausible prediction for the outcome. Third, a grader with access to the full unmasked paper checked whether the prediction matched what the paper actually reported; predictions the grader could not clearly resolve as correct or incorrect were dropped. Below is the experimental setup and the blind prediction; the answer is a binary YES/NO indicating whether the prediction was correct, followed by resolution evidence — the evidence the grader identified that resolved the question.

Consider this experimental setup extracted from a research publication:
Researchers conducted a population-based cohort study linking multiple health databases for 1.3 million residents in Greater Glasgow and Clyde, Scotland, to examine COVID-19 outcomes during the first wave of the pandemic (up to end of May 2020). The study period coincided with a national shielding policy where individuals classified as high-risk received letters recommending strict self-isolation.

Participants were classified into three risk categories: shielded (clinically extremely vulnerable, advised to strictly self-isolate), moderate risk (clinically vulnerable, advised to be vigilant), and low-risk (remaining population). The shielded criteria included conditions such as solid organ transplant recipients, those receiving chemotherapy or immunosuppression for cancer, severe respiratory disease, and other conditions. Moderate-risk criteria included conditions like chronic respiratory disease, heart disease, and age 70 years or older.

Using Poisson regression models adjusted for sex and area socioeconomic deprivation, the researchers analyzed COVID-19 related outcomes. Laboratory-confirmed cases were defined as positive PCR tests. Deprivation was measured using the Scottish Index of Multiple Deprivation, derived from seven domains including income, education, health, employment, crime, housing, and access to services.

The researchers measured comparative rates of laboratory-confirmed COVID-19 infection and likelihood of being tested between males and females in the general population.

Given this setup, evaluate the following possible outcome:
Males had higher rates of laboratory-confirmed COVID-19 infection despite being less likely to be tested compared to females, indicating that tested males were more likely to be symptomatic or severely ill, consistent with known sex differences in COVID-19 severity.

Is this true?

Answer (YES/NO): NO